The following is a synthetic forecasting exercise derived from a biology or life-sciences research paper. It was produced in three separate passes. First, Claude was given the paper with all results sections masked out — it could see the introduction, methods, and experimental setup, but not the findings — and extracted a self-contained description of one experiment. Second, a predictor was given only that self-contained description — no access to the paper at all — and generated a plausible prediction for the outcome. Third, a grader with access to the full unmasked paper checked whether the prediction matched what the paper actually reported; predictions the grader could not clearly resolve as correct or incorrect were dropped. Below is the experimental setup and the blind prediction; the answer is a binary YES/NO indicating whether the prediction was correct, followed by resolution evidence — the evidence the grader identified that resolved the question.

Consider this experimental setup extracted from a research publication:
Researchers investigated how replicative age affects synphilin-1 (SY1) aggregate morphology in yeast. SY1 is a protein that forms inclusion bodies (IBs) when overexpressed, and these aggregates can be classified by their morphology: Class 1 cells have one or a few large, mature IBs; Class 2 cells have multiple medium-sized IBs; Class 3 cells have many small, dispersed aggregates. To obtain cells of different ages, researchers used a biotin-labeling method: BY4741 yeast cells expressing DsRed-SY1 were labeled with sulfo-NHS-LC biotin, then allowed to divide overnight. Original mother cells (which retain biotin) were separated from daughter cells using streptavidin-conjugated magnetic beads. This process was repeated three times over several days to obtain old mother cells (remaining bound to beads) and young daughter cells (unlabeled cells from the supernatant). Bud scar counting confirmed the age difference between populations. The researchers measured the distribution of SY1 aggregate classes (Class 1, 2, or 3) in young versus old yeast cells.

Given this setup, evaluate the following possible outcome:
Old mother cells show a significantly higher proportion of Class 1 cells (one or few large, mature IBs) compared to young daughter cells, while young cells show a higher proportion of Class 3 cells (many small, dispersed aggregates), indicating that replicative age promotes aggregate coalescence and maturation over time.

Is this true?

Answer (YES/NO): NO